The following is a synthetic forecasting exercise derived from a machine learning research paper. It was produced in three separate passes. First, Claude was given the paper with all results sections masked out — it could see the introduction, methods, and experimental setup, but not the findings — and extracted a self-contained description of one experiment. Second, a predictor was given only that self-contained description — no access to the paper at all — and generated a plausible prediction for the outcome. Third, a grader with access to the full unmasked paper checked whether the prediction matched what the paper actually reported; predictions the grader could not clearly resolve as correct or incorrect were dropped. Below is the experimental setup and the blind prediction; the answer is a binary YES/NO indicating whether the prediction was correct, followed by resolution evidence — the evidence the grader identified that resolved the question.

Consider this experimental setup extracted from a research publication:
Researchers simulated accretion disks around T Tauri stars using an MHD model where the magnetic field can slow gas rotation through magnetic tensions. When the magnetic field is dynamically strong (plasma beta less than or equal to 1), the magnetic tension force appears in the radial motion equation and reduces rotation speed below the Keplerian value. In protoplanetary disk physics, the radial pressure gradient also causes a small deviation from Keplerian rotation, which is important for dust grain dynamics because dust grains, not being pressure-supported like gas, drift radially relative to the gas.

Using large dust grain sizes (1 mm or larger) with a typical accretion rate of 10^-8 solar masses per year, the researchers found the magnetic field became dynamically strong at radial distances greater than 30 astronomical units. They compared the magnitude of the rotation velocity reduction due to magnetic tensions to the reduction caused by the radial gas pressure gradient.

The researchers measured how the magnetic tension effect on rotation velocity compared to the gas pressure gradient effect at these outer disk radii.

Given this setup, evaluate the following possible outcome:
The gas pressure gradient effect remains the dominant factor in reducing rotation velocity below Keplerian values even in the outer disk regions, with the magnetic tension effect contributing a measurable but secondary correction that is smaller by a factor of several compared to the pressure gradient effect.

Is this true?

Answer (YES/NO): NO